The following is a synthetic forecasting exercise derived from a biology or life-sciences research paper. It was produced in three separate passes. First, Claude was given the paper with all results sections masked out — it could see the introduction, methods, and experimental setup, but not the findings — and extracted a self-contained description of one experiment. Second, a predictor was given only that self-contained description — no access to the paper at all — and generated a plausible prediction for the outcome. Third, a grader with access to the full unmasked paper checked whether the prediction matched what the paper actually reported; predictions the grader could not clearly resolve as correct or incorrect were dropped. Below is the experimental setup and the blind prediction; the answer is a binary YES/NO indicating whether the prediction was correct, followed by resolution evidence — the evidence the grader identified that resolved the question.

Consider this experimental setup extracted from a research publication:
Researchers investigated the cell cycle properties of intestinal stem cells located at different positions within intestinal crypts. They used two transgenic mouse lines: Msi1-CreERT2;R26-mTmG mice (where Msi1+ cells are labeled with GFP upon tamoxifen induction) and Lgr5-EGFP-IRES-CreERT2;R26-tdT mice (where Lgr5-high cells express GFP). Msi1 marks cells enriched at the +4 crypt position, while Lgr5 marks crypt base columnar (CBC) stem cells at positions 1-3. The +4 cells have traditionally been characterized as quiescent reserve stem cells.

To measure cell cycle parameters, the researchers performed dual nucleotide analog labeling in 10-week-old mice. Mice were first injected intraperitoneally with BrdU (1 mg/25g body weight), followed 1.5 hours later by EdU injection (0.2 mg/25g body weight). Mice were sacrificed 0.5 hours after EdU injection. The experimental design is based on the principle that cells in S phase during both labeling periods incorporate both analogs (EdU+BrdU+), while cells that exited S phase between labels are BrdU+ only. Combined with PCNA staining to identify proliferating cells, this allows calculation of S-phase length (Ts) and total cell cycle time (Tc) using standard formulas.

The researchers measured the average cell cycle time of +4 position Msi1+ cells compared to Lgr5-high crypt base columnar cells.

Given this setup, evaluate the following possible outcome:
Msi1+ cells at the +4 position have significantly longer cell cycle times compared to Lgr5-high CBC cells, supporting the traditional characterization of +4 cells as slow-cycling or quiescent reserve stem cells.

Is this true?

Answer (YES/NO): NO